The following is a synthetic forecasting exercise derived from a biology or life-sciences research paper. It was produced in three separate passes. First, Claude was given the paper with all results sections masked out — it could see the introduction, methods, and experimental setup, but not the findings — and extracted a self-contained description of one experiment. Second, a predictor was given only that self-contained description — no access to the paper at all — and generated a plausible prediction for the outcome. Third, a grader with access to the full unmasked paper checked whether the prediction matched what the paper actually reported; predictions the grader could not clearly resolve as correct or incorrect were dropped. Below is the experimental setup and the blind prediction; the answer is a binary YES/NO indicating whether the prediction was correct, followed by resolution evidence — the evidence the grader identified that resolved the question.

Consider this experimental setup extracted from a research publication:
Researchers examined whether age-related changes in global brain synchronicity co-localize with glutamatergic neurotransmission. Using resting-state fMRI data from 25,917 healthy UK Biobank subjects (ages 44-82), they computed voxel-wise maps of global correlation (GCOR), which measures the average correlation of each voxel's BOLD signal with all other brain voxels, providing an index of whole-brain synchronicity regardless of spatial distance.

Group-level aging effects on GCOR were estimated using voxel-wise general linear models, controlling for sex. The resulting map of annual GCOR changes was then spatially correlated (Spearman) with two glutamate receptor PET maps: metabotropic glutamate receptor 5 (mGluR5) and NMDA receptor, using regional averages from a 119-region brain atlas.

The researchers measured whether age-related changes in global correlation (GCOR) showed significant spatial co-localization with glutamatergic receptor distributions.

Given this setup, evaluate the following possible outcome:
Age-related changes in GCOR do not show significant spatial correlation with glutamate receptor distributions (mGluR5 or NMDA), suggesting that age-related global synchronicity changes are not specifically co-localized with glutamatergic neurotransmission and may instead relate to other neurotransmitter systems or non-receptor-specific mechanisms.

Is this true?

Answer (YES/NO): YES